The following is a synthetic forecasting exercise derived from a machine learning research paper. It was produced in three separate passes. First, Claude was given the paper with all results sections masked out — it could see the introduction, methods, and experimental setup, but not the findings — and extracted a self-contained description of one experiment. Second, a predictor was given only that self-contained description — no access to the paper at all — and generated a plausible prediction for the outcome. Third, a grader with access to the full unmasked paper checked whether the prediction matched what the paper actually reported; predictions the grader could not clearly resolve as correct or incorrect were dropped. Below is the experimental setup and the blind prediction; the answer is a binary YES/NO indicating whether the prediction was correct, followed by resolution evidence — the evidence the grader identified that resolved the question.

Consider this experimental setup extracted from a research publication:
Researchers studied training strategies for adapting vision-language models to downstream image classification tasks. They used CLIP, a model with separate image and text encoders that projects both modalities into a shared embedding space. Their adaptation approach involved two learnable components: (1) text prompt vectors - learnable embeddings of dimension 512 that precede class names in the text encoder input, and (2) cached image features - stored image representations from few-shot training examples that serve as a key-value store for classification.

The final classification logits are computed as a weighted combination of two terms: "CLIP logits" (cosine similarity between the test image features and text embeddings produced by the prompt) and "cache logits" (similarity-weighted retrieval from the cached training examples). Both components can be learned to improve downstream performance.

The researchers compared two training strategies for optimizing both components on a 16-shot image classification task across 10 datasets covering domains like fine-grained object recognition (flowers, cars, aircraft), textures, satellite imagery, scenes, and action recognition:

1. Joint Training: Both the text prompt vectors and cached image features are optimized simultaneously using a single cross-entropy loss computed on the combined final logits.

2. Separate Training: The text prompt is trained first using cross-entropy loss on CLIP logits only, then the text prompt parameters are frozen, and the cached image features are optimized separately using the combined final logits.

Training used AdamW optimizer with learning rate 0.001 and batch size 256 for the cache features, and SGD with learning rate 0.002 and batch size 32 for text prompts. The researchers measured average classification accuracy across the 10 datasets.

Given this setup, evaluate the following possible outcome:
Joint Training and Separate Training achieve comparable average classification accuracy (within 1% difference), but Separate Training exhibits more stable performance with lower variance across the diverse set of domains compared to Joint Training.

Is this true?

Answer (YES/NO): NO